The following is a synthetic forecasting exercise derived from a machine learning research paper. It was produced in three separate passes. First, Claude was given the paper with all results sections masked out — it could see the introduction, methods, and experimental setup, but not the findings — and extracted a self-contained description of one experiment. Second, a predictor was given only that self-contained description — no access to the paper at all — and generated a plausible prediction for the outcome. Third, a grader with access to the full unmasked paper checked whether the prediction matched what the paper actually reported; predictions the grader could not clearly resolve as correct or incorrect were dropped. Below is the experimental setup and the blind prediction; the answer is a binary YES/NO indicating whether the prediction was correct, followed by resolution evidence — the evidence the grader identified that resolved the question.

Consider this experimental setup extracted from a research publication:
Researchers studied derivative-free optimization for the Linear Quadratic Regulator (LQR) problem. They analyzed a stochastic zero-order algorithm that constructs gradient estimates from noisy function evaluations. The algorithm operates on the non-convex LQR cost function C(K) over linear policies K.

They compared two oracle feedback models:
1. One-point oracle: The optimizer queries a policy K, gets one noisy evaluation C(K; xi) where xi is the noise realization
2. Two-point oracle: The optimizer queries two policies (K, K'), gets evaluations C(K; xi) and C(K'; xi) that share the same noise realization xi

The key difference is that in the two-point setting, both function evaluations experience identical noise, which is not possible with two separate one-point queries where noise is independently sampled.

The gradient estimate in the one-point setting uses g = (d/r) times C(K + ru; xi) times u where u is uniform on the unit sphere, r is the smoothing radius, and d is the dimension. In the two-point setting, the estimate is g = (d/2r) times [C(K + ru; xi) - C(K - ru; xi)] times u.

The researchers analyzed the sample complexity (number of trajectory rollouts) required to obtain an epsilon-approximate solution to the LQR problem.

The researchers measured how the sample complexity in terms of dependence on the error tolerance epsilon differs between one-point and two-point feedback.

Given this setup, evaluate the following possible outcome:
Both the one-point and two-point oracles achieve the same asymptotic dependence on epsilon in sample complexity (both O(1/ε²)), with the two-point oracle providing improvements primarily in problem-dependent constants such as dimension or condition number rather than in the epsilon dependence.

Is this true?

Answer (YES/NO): NO